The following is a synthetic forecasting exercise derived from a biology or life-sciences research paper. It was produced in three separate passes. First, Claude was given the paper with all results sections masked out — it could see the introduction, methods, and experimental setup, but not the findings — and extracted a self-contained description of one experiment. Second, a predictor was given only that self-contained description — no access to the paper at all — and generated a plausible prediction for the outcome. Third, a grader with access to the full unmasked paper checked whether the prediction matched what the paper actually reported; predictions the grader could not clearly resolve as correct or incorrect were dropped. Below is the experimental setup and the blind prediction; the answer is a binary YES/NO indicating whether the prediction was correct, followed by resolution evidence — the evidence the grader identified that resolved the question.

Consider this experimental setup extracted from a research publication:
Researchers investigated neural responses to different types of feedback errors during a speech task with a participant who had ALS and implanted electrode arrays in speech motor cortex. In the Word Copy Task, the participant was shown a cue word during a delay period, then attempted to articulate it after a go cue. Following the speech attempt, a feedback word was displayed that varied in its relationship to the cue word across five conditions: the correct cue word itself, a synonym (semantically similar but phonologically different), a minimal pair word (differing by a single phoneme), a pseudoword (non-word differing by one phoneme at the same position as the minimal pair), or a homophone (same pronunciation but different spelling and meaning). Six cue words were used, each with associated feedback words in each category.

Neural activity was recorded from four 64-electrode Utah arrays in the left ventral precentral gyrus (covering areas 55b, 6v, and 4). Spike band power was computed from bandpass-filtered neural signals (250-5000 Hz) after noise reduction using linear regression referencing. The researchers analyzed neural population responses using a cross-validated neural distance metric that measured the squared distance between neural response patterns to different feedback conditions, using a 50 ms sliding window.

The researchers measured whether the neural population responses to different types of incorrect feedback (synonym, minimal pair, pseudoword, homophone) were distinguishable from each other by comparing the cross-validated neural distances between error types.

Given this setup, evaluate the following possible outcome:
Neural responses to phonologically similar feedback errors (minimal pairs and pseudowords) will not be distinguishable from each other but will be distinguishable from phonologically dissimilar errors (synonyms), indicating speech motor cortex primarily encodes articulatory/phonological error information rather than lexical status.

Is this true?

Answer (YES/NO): NO